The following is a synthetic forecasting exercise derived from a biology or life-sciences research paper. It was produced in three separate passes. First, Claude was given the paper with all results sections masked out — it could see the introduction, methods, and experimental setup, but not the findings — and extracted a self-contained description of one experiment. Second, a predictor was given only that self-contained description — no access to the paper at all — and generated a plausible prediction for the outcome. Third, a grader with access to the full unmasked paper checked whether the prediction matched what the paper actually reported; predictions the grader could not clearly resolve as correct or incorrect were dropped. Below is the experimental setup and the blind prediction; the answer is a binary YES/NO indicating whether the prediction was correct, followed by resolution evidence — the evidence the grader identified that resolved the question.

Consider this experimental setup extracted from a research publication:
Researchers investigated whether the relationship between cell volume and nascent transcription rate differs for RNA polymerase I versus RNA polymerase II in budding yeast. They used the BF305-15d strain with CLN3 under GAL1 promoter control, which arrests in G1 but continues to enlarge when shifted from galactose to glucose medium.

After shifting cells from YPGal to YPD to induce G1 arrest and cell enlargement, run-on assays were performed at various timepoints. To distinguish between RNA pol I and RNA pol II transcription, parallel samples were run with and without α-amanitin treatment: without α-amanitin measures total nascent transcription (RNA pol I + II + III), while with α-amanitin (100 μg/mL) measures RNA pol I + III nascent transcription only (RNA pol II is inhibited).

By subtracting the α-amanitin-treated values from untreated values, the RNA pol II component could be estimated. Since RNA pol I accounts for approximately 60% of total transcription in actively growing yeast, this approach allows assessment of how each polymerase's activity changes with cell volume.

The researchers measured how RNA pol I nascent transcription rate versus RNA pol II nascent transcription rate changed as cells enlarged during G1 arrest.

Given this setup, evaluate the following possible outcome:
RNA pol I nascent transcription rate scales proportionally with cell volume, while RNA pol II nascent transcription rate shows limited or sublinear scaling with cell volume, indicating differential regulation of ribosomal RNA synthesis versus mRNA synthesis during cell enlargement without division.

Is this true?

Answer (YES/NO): NO